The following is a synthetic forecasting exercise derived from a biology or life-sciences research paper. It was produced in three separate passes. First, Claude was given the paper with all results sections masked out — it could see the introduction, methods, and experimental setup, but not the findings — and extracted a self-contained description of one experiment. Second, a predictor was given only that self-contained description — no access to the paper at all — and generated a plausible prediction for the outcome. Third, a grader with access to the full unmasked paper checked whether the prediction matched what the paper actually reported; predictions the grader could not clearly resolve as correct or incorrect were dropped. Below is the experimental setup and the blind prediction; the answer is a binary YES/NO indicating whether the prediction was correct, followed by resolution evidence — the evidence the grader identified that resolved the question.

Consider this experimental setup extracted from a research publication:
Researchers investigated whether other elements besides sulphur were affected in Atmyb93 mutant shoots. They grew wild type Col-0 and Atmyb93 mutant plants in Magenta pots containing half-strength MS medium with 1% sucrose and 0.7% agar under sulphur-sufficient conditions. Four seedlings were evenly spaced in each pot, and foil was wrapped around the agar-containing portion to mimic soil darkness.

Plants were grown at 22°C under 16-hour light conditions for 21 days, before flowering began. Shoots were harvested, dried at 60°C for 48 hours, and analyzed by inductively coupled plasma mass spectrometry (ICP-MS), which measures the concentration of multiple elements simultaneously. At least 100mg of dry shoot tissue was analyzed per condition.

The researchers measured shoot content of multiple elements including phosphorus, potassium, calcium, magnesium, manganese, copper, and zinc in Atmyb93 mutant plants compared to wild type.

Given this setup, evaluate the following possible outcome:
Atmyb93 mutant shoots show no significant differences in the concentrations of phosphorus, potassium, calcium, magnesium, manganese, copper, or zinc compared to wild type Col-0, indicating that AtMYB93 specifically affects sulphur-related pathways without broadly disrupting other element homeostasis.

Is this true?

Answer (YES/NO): NO